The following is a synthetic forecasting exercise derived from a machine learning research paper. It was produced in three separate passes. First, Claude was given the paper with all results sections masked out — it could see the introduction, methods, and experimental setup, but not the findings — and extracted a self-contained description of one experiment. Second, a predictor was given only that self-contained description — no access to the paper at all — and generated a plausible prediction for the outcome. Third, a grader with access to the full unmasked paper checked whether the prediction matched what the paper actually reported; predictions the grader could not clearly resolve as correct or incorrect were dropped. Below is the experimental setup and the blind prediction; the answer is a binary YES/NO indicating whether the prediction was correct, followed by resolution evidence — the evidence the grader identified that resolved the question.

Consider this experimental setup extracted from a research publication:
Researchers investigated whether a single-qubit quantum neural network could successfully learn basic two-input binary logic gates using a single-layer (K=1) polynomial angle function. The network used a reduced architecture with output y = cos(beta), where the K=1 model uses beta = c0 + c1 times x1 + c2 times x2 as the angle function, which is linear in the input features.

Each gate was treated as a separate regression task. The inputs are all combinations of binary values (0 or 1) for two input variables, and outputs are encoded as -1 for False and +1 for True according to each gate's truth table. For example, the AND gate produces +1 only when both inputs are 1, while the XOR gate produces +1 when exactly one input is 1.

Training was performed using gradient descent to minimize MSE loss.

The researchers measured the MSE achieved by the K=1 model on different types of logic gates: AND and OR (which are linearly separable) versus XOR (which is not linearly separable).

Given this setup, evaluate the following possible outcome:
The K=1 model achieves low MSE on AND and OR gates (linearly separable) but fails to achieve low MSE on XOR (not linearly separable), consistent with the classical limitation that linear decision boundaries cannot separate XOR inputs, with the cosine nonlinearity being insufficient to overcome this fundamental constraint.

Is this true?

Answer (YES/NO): NO